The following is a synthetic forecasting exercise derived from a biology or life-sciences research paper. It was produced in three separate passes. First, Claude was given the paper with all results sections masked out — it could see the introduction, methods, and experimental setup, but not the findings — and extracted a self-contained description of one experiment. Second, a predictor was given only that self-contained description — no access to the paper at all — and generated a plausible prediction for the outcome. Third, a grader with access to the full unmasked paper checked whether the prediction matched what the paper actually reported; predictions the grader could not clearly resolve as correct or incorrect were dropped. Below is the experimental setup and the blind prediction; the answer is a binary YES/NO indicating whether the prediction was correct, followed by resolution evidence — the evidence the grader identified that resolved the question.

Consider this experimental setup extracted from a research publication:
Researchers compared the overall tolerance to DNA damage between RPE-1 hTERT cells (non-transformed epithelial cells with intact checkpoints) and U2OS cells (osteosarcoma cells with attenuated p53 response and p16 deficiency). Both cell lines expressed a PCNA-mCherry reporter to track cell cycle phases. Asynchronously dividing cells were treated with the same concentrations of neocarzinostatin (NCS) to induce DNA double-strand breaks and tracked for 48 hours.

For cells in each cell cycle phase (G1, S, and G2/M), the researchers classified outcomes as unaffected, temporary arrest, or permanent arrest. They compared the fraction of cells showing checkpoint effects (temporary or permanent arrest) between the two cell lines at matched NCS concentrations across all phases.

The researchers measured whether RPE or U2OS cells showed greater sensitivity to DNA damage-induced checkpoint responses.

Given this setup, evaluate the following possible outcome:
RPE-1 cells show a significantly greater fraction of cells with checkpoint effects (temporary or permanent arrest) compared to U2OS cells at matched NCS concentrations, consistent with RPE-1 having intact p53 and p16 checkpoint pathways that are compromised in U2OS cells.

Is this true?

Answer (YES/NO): YES